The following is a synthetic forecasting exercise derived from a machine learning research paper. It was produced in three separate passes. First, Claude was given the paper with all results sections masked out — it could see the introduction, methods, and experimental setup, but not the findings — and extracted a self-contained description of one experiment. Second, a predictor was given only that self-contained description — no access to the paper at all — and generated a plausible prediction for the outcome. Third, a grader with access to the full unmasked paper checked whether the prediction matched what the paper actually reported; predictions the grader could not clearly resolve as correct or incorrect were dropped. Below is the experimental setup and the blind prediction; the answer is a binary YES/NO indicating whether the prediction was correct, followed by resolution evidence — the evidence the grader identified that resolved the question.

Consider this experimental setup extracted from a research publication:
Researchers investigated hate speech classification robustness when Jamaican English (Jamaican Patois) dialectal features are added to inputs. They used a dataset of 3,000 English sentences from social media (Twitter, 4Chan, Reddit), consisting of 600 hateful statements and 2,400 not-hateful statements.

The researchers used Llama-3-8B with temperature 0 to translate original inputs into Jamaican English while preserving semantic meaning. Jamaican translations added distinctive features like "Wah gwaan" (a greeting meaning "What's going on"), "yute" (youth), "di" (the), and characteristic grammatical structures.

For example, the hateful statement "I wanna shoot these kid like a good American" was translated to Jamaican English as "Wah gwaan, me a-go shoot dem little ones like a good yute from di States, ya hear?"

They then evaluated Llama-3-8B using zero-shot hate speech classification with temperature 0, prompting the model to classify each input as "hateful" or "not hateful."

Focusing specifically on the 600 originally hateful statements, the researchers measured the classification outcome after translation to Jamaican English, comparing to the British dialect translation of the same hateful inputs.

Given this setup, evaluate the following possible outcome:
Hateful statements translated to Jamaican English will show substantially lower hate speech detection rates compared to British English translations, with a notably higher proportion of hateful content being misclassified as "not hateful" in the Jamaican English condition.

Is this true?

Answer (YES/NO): NO